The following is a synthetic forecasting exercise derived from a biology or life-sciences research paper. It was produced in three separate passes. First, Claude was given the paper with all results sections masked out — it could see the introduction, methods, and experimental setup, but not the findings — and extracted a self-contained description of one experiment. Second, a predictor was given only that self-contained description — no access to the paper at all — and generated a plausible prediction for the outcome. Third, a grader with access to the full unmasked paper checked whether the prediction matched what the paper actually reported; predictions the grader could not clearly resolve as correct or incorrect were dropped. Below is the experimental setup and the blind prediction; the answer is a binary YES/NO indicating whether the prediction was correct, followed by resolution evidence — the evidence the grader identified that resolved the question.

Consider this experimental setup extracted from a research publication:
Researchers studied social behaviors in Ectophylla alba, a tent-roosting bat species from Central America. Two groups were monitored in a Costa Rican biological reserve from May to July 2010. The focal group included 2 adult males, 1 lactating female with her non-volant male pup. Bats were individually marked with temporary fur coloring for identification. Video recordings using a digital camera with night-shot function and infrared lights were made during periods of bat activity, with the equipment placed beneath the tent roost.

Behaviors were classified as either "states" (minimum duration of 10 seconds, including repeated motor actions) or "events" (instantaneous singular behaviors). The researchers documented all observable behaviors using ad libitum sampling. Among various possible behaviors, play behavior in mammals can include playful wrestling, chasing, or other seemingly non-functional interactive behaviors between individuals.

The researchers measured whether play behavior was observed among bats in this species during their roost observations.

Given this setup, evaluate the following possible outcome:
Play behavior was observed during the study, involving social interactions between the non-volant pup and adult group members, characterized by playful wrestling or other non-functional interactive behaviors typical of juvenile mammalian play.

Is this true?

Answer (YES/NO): NO